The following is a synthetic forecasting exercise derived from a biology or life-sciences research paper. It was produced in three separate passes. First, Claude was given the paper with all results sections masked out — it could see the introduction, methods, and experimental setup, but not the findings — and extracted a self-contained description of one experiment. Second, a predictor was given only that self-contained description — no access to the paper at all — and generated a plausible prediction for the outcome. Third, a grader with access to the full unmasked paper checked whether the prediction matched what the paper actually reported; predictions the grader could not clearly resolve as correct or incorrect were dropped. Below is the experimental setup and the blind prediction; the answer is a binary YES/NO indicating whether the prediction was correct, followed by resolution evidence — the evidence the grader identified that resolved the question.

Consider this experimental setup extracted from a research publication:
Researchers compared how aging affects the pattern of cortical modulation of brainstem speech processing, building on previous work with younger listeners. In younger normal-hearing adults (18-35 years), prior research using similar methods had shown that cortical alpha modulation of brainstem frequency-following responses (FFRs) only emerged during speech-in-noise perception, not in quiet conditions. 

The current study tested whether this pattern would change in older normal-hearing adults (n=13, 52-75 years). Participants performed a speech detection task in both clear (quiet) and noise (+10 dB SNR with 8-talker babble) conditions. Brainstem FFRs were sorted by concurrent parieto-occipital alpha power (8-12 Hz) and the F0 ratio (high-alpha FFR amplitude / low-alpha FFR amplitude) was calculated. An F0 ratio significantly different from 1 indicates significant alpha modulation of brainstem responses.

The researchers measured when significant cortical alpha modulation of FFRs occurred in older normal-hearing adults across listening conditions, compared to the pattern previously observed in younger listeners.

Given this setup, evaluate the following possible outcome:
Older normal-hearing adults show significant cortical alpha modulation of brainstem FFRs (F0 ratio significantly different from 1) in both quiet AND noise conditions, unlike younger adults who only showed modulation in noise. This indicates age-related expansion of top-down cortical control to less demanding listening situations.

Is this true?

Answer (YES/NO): NO